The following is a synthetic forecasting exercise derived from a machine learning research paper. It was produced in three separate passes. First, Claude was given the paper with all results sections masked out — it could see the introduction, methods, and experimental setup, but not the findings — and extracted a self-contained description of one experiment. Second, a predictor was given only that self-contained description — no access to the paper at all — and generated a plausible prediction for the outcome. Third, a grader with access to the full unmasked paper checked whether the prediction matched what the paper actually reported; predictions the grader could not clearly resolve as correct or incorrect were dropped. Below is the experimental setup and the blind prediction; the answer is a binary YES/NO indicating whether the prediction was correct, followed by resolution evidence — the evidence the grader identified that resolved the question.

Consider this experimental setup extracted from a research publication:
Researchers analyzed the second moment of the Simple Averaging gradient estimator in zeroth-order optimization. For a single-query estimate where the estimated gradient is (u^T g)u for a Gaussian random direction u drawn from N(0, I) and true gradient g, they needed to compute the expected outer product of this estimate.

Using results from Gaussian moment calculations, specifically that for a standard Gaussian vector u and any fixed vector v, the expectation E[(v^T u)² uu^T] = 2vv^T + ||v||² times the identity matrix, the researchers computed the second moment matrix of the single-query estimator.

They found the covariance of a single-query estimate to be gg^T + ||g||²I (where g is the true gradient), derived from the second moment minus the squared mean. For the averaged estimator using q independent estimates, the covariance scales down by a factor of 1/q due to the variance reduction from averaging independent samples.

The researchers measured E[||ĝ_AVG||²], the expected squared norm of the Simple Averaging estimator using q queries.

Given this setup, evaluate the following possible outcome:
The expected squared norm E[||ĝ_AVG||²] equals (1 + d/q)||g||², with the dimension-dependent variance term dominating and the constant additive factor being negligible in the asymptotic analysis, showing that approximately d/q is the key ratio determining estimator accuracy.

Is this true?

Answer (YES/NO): NO